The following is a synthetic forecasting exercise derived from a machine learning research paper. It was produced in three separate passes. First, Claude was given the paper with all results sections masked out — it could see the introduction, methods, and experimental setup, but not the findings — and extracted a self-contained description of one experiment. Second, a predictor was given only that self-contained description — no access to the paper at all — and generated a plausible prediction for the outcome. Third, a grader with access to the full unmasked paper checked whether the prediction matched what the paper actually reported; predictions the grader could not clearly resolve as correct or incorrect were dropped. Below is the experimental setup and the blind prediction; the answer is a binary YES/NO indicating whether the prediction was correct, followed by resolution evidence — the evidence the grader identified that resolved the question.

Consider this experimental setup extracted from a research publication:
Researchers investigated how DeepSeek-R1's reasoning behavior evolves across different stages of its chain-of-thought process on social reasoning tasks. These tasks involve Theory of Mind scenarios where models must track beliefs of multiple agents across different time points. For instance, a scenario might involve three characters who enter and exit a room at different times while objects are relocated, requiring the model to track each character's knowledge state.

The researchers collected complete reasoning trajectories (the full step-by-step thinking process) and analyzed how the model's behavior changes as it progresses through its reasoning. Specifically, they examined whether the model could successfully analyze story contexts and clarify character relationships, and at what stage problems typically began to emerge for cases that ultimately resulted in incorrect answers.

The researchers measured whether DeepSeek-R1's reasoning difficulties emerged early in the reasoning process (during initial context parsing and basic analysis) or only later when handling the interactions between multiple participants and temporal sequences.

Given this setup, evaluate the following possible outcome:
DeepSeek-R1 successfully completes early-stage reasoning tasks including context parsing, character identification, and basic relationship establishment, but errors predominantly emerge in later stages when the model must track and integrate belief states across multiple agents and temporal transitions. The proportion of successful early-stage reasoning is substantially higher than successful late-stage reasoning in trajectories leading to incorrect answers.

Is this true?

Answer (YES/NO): YES